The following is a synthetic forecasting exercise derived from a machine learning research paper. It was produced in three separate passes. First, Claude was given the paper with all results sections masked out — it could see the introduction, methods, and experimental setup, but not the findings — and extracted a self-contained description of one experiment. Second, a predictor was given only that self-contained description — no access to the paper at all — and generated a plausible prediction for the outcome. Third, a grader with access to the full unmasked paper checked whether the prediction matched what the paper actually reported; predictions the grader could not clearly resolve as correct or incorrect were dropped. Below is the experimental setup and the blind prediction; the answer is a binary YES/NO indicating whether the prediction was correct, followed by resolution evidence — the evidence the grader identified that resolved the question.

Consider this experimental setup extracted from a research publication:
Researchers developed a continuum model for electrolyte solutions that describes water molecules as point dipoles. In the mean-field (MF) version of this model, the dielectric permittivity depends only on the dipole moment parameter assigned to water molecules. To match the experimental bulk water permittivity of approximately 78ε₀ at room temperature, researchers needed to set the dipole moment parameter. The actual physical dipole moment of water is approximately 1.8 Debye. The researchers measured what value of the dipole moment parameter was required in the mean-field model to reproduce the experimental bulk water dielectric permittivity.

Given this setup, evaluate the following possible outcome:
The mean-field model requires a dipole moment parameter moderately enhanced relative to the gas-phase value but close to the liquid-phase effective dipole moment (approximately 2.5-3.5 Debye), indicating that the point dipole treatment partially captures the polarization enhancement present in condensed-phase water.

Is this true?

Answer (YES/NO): NO